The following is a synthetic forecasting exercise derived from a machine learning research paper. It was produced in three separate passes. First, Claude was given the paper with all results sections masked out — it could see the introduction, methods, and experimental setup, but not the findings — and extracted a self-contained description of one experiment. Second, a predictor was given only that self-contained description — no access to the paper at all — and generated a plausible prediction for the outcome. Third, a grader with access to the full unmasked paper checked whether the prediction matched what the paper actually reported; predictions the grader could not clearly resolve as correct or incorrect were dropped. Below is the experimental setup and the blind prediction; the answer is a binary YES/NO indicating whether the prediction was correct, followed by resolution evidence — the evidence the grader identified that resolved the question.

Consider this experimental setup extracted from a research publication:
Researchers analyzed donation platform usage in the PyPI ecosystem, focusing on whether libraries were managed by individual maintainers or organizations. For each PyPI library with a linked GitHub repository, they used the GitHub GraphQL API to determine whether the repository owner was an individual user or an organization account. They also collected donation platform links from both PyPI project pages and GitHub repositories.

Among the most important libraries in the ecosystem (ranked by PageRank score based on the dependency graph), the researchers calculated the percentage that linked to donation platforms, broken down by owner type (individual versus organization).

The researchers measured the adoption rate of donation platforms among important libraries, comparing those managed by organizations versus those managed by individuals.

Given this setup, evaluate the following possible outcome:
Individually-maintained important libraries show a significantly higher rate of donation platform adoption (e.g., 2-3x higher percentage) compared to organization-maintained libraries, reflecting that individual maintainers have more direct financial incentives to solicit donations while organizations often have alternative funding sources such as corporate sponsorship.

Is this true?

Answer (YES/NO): NO